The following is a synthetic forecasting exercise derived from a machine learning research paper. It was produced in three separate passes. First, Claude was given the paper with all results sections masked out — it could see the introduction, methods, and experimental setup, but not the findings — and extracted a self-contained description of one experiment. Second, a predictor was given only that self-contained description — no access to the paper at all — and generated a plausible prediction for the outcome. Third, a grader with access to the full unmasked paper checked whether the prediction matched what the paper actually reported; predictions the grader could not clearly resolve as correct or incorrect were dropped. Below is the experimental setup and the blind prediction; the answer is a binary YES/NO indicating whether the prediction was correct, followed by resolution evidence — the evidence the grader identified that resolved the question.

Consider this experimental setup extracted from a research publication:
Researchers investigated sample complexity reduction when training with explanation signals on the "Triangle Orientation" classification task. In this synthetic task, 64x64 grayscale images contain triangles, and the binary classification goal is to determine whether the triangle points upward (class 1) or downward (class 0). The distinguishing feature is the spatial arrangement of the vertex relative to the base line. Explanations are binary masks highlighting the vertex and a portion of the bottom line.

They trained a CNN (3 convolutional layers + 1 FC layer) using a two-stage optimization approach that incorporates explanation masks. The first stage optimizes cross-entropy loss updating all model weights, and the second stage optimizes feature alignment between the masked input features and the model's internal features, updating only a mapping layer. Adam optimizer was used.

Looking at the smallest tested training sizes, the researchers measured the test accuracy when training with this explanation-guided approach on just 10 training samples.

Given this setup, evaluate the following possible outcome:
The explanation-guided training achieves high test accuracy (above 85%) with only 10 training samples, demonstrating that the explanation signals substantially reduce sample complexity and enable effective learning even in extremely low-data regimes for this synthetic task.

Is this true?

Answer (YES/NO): NO